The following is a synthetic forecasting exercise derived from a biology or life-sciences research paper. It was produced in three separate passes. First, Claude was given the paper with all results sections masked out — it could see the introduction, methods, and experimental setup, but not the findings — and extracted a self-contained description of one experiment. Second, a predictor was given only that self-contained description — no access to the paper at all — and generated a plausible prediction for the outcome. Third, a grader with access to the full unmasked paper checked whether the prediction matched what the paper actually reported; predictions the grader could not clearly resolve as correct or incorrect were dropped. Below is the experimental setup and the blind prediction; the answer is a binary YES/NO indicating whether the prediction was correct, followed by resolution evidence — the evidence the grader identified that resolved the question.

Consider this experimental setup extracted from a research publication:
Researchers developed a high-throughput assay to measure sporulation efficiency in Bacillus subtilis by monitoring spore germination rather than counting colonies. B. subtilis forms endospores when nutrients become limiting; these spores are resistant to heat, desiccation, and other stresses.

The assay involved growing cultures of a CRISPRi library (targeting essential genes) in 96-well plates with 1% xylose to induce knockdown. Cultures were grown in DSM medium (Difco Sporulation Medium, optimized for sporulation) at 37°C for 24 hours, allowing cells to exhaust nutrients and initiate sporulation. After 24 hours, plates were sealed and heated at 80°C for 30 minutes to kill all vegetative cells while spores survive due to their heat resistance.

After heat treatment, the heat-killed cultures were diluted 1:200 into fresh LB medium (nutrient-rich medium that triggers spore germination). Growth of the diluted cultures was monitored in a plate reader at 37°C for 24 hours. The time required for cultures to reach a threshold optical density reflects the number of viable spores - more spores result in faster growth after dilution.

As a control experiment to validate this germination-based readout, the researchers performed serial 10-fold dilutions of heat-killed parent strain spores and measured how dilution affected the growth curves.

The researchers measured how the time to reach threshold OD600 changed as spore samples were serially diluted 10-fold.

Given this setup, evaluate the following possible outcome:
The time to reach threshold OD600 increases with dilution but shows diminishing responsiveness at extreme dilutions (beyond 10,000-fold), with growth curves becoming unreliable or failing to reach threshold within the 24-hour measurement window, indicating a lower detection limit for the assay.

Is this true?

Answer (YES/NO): NO